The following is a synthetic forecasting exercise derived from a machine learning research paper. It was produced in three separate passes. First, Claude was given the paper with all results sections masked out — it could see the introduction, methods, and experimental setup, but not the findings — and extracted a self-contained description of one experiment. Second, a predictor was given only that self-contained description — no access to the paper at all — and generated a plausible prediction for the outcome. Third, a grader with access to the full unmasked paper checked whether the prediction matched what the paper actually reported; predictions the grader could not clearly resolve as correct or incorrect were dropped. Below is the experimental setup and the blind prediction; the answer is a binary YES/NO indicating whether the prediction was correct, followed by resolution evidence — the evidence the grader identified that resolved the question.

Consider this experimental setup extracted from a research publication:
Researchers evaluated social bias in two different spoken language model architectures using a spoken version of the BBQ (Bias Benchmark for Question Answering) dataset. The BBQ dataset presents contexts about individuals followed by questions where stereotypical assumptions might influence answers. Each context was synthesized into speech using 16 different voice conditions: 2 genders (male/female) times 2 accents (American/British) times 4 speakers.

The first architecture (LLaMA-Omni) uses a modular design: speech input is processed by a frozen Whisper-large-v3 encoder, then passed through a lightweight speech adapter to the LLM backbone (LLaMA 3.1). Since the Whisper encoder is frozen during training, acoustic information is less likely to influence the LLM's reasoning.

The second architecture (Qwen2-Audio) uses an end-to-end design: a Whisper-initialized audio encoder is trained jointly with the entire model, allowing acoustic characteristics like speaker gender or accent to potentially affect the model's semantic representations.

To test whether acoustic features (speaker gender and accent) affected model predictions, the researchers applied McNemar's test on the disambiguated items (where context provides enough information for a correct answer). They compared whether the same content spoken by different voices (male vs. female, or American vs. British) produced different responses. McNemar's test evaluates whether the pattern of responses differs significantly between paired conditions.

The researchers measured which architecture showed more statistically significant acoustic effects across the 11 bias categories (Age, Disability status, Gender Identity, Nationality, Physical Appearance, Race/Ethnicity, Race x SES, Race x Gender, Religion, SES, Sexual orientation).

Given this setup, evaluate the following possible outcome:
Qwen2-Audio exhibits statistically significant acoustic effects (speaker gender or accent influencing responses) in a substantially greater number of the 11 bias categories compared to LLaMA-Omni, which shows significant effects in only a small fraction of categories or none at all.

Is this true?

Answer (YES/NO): NO